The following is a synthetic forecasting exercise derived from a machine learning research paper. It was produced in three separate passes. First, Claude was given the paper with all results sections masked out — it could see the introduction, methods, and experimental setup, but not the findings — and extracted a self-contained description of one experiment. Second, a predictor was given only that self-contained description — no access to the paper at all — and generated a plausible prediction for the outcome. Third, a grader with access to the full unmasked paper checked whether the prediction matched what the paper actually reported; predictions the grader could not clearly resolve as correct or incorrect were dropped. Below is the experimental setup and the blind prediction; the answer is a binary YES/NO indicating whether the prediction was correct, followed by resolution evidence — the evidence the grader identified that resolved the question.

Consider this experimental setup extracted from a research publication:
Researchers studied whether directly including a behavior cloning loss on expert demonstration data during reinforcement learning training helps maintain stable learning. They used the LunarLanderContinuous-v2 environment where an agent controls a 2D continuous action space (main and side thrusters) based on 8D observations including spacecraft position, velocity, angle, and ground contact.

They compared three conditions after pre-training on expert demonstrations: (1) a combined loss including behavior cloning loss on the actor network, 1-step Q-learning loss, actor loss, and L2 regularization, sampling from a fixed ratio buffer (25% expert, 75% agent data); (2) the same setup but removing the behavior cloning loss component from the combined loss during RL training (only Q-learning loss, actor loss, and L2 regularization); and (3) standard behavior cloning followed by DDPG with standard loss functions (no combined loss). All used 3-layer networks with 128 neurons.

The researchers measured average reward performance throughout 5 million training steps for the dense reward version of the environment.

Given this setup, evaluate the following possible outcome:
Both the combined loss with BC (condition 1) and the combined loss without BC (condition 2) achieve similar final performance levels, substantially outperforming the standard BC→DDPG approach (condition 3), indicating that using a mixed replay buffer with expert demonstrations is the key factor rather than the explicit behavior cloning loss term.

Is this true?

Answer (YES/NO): NO